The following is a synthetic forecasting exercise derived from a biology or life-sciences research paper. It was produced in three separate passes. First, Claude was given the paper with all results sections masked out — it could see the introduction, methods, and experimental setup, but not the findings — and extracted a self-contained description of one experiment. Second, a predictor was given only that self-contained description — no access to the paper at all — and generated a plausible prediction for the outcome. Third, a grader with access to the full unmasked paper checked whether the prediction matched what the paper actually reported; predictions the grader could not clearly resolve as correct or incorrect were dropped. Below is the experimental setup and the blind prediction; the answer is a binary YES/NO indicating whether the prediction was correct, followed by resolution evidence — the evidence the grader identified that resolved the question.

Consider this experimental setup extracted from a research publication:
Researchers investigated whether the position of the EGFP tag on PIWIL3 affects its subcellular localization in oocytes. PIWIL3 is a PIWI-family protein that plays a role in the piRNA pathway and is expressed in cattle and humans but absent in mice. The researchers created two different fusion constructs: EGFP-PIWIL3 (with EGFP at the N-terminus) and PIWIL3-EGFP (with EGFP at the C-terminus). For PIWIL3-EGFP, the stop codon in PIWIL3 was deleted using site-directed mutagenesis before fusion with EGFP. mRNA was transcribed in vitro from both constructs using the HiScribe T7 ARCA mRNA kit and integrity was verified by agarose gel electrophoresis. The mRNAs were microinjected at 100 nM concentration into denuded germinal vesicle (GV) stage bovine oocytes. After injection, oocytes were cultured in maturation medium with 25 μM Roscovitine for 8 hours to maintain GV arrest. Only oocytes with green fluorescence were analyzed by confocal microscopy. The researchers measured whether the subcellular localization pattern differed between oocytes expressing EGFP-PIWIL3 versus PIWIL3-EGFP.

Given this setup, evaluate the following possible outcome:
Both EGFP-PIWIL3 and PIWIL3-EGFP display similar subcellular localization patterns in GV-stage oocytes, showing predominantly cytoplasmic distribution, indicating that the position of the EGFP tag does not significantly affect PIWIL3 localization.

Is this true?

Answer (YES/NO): YES